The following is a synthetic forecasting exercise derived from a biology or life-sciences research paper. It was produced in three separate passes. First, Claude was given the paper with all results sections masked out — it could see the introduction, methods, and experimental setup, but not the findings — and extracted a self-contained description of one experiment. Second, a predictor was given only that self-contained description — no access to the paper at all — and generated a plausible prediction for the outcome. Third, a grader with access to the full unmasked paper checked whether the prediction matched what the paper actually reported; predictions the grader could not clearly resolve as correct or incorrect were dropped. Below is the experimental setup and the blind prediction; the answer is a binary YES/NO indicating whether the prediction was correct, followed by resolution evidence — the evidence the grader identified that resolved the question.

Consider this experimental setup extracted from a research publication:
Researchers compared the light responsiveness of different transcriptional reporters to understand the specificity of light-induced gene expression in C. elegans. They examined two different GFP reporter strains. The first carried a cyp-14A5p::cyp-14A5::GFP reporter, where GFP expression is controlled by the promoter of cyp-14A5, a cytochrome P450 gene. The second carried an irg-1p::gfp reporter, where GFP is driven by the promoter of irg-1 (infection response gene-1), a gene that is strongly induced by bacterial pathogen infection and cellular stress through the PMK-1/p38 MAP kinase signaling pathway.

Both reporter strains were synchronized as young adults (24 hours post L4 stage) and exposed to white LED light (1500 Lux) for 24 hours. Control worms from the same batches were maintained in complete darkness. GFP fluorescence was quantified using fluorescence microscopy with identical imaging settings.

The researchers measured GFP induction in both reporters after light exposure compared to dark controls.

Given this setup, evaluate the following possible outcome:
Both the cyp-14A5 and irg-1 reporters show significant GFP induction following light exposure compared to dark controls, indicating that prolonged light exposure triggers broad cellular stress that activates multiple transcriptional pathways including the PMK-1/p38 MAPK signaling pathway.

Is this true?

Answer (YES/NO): NO